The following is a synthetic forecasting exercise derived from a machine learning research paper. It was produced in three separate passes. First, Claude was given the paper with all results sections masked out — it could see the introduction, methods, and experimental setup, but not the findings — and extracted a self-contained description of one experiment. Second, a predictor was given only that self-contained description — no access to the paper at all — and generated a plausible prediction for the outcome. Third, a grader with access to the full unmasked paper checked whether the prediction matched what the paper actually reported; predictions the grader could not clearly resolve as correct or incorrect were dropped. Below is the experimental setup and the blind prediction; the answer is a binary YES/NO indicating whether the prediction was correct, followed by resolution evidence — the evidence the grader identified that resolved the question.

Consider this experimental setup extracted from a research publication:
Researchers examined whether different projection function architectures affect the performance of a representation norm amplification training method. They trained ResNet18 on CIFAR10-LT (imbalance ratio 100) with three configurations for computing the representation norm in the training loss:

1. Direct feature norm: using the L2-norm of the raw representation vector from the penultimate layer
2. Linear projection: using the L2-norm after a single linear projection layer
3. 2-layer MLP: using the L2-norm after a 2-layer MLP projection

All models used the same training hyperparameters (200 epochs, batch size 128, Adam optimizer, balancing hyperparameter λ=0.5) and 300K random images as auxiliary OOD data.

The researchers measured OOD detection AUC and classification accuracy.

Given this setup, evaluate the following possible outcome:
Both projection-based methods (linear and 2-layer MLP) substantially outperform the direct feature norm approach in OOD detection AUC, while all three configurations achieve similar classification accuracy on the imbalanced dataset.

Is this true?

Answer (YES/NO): NO